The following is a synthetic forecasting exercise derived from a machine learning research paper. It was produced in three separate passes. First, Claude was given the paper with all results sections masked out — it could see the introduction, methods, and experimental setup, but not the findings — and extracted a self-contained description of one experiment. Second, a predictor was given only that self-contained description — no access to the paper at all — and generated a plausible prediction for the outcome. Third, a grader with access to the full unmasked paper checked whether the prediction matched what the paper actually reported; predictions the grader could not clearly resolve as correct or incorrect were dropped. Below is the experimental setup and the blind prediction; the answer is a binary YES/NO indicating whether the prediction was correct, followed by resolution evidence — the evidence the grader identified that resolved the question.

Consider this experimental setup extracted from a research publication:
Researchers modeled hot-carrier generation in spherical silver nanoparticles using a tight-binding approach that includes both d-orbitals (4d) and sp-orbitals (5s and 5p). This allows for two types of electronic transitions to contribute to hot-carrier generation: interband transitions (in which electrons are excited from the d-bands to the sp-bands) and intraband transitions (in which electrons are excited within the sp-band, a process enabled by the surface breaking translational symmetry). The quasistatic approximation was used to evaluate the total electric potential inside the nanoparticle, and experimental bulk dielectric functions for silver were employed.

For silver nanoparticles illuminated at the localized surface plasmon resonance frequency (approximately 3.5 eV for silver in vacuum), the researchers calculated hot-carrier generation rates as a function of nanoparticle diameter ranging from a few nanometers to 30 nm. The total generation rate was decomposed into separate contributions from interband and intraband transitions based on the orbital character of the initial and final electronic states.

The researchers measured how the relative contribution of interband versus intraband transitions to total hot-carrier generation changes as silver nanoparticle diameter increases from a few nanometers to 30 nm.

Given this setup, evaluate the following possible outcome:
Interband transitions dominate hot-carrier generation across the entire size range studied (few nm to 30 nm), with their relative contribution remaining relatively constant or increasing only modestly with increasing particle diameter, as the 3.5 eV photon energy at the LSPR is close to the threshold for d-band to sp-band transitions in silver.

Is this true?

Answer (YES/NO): NO